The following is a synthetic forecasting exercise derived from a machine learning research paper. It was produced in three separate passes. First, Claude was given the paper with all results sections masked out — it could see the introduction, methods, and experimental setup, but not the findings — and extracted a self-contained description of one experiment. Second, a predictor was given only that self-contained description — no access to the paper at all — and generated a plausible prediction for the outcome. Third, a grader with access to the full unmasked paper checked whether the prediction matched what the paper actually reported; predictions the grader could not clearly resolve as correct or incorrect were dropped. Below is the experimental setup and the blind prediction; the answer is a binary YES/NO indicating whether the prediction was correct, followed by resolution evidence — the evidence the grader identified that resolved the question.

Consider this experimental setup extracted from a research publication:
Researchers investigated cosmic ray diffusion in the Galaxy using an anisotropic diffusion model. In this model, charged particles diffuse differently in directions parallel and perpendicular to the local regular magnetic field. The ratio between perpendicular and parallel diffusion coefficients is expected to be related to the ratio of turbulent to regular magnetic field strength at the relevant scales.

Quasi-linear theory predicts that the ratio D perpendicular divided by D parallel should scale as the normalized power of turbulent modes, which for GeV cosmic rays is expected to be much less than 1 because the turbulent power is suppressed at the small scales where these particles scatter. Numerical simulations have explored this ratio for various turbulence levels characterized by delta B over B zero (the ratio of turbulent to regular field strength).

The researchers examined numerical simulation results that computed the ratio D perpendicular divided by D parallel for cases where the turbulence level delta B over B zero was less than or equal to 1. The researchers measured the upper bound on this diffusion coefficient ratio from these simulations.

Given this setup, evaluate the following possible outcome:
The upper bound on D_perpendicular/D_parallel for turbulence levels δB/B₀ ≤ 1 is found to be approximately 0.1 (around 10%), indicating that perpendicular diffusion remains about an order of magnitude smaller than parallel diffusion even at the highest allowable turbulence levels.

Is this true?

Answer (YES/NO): YES